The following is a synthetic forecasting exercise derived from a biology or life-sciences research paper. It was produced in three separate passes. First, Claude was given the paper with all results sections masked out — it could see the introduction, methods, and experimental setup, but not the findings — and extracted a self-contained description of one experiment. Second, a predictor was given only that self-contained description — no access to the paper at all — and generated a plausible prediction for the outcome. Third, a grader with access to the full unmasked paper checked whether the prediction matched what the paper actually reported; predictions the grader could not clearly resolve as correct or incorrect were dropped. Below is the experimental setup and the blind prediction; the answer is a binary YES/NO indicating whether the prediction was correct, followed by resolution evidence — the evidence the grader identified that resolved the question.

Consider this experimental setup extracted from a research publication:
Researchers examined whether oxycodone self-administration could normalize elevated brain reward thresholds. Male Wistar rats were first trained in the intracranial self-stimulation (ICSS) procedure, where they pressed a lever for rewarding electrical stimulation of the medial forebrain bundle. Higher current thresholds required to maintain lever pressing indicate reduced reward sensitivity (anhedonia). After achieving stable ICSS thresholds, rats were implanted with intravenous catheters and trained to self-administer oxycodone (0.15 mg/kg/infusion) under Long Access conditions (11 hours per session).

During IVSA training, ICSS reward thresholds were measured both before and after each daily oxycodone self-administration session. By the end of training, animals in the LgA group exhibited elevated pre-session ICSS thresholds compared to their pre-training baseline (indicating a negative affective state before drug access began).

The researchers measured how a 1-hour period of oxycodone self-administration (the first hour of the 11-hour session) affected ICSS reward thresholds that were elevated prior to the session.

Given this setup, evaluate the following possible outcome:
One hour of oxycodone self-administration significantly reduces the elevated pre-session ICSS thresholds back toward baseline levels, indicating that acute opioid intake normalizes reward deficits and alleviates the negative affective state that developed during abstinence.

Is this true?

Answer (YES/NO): YES